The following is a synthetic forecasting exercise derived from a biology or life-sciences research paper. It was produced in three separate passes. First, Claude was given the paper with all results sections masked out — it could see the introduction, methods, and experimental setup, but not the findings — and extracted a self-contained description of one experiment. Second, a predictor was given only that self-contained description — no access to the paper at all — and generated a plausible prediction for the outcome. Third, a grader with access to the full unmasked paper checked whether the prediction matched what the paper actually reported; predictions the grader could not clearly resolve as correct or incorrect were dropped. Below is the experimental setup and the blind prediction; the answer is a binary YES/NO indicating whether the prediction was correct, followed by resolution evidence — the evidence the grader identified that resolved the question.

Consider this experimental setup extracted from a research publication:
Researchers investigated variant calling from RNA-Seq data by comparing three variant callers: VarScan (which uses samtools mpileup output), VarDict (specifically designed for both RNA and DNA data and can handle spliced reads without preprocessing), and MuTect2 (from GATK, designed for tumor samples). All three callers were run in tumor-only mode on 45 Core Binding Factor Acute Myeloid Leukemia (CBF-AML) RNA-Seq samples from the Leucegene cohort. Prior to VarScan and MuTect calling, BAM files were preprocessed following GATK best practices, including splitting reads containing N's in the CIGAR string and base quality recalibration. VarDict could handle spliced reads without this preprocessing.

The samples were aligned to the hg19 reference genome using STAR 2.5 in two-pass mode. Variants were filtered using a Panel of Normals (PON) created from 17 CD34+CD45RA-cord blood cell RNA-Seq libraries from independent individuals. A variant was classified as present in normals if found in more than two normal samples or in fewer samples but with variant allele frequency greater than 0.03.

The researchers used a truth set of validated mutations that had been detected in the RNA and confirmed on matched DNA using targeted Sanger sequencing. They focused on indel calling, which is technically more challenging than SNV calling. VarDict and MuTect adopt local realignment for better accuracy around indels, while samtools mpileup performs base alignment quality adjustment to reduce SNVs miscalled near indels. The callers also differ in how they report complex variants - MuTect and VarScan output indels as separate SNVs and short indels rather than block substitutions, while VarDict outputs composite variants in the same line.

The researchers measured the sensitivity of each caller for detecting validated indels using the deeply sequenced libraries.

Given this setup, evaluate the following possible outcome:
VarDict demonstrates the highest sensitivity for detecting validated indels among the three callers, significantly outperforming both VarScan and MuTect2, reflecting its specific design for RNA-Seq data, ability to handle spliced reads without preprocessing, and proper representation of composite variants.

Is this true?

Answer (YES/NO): YES